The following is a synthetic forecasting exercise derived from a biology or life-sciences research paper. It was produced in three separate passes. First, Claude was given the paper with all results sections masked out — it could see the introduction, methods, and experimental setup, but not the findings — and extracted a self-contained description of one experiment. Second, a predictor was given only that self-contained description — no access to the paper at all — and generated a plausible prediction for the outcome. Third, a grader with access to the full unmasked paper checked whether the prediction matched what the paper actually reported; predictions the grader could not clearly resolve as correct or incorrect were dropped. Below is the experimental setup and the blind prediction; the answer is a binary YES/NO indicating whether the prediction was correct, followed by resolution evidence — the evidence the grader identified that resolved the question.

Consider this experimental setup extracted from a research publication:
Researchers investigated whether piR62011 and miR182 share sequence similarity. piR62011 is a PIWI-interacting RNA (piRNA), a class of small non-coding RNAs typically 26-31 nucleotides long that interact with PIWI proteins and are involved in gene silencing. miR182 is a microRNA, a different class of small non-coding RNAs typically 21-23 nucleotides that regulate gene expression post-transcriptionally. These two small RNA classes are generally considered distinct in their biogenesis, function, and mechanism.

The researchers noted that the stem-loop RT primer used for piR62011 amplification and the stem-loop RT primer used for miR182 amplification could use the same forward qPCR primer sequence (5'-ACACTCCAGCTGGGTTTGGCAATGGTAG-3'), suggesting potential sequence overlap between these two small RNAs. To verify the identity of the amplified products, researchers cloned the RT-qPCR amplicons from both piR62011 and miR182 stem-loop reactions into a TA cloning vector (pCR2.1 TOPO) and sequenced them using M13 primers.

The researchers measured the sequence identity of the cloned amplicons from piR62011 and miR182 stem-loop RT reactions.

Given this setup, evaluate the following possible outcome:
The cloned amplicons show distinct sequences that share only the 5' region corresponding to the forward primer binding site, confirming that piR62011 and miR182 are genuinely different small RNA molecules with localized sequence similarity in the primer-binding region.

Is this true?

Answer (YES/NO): NO